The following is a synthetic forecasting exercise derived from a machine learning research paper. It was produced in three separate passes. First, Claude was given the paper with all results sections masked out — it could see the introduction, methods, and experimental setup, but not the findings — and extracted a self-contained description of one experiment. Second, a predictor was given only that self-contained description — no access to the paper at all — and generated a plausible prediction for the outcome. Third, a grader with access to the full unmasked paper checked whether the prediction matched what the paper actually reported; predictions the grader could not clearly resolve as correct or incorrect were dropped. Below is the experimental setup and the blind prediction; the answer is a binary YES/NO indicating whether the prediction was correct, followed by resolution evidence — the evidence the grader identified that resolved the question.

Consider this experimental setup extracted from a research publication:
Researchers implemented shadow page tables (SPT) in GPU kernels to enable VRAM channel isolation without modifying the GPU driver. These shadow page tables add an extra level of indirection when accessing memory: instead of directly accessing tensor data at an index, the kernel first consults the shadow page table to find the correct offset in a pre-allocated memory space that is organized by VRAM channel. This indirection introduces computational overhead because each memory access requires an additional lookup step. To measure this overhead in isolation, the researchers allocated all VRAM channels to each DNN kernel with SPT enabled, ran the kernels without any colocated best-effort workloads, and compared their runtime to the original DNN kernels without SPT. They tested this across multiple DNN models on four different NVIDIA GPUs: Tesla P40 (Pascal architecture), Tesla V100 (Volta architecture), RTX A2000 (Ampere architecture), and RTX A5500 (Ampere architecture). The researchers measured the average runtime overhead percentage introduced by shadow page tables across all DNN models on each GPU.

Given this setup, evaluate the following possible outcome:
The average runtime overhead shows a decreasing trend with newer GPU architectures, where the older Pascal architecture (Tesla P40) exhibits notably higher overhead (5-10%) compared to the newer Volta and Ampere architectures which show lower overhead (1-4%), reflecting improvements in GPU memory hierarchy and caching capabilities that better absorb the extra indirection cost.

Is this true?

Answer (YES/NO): NO